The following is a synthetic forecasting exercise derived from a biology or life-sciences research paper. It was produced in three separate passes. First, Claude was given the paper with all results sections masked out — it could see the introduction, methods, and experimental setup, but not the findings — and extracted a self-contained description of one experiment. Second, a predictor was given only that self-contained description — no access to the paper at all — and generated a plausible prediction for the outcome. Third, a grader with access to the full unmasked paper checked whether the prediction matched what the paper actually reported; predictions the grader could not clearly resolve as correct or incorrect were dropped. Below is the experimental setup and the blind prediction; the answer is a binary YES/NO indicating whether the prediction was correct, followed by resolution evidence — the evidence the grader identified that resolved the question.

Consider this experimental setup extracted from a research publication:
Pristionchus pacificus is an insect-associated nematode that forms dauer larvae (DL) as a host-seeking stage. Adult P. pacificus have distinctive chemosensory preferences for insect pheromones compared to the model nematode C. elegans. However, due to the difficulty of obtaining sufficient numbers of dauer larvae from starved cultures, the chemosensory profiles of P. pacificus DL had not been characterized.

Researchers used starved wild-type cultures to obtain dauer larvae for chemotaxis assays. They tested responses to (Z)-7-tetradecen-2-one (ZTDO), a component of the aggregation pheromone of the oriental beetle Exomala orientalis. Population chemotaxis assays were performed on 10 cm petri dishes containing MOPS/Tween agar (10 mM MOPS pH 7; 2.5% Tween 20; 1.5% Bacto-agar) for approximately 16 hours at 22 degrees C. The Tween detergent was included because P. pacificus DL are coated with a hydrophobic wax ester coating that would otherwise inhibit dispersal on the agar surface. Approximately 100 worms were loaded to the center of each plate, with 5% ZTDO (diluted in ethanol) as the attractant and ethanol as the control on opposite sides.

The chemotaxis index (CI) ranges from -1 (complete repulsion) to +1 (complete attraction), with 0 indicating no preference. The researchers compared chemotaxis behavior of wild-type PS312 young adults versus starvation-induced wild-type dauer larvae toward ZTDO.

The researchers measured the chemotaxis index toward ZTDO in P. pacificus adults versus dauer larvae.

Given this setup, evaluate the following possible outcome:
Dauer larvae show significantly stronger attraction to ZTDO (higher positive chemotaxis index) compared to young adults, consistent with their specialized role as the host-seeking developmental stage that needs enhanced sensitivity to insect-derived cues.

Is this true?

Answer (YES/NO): YES